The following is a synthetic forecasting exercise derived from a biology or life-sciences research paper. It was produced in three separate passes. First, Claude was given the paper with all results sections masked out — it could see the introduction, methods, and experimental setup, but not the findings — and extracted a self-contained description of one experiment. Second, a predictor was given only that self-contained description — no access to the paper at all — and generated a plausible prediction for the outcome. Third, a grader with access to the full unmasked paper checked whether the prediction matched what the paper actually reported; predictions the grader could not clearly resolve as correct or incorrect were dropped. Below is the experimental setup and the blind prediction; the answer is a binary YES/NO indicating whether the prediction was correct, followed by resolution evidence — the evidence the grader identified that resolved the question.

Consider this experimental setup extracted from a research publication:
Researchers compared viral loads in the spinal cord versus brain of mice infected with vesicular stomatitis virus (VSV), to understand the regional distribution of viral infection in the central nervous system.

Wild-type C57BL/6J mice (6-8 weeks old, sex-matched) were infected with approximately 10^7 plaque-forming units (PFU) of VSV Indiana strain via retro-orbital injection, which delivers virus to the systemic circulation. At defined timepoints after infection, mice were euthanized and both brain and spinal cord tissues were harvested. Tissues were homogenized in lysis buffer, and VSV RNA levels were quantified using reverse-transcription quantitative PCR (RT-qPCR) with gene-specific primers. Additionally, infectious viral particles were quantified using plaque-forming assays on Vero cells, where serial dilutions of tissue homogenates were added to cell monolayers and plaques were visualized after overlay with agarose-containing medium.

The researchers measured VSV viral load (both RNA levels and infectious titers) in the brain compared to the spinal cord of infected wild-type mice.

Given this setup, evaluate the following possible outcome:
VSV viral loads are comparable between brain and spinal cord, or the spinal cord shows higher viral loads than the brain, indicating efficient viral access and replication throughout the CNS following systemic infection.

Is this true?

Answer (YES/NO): YES